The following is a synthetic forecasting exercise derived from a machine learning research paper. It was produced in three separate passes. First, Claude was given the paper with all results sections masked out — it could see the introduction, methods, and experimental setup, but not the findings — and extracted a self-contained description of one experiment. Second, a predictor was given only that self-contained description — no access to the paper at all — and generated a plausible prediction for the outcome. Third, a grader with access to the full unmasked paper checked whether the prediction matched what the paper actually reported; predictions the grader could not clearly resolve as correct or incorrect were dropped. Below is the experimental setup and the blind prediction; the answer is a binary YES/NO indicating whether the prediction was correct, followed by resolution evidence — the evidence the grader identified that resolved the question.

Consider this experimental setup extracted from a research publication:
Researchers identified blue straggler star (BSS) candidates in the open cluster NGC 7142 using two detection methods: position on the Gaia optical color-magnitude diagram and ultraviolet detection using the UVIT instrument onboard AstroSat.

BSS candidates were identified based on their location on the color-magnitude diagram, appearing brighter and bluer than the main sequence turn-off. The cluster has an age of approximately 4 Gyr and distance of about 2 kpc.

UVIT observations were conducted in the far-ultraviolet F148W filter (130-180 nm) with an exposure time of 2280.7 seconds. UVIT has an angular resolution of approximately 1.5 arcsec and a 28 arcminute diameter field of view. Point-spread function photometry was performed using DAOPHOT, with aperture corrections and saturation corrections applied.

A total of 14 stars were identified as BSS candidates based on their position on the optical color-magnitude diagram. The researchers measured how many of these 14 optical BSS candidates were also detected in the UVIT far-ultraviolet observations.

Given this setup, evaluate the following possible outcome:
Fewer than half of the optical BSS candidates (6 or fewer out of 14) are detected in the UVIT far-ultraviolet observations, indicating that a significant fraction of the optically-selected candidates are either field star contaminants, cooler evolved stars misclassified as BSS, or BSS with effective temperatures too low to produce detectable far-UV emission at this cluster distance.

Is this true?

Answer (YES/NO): NO